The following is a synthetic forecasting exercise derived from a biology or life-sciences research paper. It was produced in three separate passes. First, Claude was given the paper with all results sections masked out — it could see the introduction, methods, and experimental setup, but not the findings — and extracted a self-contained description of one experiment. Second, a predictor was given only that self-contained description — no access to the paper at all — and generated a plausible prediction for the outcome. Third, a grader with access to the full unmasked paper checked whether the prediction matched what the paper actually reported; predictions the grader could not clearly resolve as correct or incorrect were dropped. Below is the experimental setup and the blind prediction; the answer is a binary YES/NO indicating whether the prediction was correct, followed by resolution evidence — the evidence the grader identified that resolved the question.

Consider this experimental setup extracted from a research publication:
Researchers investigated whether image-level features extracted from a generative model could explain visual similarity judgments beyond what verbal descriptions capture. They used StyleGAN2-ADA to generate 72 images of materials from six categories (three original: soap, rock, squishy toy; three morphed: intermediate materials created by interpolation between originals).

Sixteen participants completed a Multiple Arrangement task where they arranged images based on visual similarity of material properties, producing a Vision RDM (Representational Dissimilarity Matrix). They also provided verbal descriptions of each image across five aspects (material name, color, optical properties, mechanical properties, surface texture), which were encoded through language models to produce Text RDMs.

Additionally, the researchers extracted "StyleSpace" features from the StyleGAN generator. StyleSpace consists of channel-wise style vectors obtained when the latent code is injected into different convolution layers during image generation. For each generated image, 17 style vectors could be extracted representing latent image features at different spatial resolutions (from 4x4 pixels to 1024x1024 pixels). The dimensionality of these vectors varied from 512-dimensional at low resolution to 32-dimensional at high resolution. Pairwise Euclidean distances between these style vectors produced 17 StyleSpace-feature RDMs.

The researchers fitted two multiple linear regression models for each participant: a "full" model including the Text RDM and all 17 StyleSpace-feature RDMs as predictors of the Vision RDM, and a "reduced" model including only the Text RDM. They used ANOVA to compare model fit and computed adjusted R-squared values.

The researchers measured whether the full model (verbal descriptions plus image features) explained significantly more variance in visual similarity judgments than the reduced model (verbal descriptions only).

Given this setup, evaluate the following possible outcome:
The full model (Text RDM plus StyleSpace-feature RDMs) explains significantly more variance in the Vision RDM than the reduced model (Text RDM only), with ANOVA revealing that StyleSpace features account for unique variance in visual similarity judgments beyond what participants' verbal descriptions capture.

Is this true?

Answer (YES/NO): YES